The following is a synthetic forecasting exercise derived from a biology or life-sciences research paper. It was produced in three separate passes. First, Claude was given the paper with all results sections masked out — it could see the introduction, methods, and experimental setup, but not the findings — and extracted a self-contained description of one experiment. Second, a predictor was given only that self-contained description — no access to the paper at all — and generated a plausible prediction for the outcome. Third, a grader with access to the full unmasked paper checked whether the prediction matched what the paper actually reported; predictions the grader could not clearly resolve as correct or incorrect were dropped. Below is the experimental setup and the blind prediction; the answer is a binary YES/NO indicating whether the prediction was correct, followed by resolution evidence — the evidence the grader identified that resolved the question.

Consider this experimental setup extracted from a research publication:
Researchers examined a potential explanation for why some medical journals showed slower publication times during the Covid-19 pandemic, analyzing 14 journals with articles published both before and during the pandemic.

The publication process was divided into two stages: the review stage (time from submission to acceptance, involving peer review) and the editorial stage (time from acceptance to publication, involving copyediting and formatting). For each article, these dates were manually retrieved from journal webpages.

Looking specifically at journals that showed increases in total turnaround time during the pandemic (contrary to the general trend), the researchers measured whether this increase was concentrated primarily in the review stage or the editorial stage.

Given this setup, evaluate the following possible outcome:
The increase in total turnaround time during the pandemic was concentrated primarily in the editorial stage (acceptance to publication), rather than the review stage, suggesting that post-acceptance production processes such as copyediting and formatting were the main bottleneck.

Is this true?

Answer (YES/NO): YES